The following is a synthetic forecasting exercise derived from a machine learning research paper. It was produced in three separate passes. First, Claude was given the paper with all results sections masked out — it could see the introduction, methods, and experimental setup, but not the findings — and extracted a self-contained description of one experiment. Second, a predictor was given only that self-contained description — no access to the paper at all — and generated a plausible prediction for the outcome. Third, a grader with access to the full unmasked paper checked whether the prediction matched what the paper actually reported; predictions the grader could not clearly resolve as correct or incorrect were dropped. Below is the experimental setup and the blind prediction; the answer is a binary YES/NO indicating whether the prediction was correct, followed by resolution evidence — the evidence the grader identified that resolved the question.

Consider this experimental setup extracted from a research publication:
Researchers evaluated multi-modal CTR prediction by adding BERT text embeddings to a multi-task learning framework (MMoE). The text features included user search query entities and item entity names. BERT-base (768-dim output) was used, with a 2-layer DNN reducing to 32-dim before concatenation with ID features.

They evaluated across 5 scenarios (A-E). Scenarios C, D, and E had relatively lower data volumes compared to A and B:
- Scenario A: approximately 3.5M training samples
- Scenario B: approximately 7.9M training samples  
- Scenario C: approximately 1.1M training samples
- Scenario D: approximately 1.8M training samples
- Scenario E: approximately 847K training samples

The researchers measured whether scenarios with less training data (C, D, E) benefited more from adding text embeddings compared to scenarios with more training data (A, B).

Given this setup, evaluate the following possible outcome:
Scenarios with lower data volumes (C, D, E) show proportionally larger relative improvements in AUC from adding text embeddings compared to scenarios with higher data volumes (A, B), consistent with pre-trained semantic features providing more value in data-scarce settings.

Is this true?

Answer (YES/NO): YES